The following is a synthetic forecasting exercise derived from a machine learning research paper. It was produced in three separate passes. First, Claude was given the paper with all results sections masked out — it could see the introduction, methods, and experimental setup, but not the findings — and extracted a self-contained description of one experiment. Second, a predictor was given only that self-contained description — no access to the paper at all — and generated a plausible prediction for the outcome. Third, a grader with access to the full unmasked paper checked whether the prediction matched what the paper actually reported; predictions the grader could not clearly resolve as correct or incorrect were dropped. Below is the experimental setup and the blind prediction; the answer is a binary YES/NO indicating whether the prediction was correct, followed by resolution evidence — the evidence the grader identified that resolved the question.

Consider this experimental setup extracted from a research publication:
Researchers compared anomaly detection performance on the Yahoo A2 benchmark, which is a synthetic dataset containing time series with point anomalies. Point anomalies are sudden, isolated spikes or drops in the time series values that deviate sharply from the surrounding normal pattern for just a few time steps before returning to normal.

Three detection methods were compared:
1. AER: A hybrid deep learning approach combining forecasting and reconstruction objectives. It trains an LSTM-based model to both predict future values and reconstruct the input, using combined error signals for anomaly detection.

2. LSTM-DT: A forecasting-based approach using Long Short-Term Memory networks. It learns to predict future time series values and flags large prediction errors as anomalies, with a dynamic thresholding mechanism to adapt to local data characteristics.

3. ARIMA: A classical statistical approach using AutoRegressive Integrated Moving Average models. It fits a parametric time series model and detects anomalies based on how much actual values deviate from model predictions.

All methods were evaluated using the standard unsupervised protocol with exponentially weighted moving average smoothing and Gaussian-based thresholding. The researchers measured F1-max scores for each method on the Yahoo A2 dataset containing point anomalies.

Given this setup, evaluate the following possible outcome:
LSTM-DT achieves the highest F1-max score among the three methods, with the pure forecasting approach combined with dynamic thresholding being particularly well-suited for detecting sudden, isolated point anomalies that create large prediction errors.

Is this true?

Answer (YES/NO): YES